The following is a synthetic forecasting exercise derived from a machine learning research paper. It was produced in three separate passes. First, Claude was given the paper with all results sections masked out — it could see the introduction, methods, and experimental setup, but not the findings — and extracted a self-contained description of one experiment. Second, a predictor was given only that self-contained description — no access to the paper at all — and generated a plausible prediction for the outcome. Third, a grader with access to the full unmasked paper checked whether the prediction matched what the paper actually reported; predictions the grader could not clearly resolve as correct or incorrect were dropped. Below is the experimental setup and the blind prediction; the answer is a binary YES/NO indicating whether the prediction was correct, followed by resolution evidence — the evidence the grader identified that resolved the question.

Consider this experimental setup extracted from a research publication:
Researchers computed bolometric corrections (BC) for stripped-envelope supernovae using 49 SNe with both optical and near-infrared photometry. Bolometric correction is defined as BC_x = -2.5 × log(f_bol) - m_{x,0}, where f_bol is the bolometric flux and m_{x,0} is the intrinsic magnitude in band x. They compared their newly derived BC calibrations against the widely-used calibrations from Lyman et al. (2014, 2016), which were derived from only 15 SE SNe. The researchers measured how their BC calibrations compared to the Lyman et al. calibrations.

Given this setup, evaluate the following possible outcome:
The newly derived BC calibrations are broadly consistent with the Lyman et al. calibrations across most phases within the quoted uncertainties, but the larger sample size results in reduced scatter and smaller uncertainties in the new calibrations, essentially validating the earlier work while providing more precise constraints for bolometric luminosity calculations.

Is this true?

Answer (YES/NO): NO